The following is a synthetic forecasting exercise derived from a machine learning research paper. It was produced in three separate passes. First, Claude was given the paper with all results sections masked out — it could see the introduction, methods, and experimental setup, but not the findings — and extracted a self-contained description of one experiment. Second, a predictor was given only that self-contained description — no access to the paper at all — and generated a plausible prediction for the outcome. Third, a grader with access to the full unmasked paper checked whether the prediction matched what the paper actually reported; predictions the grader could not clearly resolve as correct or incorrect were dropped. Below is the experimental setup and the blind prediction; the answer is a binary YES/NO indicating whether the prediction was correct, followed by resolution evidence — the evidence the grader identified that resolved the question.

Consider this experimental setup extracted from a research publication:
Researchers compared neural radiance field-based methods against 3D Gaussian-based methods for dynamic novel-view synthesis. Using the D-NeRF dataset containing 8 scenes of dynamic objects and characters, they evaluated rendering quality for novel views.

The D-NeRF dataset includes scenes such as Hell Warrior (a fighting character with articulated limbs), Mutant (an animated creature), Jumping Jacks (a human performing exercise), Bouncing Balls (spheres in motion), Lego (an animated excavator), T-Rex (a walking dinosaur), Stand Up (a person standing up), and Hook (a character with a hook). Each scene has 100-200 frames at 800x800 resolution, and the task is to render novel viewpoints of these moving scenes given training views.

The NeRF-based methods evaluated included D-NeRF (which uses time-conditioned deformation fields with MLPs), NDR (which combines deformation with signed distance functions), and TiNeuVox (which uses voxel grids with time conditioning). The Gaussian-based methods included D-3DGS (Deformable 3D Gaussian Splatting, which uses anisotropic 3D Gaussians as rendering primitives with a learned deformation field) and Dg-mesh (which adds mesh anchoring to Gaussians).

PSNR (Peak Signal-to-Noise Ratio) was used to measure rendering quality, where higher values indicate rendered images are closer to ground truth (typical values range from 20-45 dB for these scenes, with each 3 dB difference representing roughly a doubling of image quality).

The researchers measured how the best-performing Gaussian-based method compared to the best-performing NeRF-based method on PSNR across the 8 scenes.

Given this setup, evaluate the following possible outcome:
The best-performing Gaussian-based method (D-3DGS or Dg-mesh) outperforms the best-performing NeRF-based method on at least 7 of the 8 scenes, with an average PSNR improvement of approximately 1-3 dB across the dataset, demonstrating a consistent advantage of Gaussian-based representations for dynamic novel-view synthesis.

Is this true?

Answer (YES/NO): NO